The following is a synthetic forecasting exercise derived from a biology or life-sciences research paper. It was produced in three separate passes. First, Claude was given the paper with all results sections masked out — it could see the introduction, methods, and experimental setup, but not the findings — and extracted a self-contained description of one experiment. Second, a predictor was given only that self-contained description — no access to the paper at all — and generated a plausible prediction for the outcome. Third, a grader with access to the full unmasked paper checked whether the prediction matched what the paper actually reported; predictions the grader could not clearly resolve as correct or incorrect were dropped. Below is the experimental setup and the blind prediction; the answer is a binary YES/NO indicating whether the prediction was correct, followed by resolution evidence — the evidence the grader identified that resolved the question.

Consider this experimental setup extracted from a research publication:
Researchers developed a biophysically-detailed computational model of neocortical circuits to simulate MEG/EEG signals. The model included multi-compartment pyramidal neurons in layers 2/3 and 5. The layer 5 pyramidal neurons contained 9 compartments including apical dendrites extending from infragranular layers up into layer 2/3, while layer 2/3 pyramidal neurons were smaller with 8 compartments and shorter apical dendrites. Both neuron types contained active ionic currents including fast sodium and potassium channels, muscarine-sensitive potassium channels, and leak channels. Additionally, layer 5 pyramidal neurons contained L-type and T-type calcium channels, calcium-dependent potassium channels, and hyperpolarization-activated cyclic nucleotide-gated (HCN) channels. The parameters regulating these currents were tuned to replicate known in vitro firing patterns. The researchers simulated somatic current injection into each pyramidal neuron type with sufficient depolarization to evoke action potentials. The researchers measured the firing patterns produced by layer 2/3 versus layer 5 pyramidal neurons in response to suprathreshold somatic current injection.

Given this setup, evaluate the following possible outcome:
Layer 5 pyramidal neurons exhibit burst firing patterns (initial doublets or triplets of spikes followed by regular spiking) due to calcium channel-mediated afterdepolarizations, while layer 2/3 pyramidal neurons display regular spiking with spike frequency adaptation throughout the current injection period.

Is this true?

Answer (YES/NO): YES